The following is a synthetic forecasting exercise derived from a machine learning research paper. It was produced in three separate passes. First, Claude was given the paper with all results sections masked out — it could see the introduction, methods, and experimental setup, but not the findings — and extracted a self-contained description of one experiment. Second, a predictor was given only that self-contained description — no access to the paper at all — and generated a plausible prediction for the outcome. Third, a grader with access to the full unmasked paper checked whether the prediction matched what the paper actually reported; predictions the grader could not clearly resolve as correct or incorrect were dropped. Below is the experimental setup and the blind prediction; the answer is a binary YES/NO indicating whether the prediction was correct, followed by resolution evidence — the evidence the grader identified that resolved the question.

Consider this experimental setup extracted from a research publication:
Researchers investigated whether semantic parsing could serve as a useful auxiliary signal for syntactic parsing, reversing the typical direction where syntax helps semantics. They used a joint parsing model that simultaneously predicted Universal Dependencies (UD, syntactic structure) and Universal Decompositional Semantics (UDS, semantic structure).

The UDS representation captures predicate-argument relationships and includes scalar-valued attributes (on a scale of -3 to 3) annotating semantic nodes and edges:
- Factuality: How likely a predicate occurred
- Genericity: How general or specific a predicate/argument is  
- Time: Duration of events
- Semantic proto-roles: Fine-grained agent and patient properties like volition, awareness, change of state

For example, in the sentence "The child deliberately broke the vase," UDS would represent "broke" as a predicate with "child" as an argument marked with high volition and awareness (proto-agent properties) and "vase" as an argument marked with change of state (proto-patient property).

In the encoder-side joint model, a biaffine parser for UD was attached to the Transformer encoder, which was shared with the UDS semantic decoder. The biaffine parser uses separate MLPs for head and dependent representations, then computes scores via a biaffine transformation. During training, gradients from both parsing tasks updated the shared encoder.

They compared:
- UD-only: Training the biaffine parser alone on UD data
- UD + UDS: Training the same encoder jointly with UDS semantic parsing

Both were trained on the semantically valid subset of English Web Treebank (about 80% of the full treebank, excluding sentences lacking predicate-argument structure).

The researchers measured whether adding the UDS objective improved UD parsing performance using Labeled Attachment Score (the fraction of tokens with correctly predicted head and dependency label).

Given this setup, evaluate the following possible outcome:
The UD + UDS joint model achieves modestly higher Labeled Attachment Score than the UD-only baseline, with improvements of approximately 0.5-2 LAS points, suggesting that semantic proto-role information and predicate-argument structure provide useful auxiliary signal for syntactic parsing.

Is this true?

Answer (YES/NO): NO